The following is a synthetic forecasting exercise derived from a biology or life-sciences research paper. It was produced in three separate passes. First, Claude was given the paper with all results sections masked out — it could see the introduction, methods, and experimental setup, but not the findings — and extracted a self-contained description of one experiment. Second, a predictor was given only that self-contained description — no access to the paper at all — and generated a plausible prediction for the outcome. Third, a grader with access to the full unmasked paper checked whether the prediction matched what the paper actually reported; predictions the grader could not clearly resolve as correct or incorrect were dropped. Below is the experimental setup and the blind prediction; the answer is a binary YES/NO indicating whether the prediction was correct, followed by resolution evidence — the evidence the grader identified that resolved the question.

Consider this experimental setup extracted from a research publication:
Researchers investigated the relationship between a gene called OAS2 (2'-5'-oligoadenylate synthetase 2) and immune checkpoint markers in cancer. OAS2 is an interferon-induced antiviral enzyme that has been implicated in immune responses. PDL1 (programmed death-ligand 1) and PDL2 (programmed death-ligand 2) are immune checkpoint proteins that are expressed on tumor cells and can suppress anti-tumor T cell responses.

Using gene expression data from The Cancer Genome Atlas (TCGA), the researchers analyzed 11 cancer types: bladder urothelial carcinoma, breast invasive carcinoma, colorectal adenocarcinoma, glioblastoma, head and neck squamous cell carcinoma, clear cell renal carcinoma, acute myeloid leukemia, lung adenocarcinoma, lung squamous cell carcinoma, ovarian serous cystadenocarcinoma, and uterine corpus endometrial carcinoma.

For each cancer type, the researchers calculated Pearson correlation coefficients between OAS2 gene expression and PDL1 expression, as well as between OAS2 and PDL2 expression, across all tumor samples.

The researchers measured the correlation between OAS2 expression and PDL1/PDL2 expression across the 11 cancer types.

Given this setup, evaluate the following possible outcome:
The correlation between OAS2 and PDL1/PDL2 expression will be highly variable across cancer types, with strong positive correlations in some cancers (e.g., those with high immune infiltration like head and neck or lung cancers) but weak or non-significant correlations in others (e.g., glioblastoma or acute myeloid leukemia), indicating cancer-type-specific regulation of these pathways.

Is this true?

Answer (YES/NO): NO